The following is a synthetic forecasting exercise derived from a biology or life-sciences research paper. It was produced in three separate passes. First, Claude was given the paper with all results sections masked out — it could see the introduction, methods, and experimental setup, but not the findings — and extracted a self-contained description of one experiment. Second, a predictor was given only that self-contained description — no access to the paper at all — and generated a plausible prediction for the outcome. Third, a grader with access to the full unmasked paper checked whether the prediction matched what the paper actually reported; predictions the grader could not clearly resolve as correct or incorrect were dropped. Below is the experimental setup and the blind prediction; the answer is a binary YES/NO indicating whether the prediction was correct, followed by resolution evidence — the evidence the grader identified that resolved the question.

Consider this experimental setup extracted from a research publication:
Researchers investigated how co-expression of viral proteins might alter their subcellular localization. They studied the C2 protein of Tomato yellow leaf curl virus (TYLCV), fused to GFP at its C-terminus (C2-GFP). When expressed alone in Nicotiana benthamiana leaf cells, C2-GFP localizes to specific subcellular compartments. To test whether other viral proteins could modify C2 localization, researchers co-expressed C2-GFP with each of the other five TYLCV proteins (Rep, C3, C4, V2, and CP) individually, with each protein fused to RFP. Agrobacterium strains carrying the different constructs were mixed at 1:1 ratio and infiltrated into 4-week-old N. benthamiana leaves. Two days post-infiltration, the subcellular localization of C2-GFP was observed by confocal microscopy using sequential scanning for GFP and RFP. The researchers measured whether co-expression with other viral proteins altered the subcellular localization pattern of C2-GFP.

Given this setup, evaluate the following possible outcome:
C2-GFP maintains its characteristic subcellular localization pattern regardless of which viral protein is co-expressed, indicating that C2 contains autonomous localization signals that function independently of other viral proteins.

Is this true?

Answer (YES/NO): NO